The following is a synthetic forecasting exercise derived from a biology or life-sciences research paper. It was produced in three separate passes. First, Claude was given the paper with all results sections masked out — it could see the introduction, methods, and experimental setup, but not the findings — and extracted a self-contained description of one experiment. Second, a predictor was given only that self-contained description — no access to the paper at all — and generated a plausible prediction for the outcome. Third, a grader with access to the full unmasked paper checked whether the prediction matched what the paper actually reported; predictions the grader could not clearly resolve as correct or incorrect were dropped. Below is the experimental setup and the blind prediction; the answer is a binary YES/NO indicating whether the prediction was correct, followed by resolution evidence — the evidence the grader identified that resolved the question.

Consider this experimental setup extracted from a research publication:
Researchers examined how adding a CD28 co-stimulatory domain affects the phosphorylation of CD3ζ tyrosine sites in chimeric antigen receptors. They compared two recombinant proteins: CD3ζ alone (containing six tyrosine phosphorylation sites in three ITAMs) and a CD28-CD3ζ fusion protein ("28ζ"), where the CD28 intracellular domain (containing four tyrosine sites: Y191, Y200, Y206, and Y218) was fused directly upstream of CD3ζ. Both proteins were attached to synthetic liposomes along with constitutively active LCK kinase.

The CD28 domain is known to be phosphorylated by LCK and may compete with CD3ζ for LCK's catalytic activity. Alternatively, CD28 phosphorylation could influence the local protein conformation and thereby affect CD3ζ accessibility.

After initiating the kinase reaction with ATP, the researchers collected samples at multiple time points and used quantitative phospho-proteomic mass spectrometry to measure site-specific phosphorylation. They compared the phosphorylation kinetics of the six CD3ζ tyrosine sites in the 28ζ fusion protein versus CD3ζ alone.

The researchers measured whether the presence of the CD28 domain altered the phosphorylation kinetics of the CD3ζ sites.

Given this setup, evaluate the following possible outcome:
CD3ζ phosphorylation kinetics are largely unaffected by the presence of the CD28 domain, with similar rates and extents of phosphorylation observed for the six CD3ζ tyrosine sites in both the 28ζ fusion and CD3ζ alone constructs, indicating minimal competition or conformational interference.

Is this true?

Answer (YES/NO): NO